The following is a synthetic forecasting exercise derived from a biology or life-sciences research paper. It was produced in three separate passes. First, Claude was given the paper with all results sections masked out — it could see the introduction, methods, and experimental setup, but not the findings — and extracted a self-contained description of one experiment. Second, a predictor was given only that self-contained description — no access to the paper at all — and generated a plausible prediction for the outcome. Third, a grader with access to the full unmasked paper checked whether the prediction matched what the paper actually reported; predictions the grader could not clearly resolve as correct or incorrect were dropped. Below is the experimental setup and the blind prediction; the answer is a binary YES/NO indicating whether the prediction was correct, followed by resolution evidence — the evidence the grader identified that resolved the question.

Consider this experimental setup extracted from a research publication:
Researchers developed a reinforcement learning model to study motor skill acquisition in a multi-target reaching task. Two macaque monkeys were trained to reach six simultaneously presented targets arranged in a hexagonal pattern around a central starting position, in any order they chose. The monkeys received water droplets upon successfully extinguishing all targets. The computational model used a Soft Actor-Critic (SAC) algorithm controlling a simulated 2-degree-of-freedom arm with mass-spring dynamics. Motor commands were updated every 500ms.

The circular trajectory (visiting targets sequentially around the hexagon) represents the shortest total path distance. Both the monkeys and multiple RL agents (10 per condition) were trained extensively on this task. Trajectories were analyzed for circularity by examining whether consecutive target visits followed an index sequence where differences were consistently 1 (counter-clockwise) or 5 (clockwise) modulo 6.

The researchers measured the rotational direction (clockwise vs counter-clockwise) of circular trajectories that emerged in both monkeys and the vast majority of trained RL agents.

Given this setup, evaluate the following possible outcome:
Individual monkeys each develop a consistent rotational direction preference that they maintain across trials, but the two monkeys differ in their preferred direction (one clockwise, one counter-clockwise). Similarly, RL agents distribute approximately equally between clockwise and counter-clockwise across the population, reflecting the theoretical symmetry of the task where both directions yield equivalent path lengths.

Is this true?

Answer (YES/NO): NO